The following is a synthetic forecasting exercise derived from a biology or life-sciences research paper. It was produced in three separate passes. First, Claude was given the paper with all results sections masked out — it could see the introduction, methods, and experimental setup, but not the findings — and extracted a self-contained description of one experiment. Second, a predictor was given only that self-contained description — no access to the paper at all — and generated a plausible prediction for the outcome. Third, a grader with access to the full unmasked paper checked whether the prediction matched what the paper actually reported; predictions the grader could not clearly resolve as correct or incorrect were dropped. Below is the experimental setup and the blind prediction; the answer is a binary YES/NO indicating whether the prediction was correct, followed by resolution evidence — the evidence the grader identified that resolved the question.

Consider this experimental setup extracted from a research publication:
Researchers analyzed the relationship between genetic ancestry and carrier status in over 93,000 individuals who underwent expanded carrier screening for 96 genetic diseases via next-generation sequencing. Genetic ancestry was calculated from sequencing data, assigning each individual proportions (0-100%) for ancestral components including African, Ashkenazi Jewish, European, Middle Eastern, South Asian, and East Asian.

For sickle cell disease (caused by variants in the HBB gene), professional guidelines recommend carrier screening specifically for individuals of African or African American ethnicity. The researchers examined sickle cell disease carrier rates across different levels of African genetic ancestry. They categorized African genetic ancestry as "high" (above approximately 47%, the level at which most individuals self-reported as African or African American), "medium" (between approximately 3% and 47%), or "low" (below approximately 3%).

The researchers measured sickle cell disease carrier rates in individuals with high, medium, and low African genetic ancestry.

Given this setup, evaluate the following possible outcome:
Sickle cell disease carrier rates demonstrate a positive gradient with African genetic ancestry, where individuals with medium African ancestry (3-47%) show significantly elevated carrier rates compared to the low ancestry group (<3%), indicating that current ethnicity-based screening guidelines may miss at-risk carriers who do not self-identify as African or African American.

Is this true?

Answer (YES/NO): YES